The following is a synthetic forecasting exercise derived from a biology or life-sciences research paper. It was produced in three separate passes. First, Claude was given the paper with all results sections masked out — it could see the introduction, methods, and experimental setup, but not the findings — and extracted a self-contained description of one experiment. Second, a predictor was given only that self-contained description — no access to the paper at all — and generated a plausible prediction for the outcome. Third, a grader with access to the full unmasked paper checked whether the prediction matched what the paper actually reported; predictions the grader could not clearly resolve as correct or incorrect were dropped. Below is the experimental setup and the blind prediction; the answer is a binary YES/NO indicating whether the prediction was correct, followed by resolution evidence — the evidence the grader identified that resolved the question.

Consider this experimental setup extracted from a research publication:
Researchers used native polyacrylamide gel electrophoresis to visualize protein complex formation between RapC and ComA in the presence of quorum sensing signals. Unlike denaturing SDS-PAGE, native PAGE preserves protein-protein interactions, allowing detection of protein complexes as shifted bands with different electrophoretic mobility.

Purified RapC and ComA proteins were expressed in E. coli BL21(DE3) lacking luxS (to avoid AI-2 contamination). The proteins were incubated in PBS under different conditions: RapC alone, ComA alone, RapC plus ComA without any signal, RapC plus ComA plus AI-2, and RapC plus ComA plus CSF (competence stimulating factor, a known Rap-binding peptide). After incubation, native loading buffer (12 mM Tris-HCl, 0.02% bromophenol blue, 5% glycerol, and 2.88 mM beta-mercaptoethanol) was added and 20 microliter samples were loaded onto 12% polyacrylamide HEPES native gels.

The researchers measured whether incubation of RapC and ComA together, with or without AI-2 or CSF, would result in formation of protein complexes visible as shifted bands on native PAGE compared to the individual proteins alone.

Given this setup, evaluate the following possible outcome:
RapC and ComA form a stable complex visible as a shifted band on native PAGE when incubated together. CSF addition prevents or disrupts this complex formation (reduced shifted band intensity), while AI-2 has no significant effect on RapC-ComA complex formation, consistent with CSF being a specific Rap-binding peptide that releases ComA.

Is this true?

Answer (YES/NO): NO